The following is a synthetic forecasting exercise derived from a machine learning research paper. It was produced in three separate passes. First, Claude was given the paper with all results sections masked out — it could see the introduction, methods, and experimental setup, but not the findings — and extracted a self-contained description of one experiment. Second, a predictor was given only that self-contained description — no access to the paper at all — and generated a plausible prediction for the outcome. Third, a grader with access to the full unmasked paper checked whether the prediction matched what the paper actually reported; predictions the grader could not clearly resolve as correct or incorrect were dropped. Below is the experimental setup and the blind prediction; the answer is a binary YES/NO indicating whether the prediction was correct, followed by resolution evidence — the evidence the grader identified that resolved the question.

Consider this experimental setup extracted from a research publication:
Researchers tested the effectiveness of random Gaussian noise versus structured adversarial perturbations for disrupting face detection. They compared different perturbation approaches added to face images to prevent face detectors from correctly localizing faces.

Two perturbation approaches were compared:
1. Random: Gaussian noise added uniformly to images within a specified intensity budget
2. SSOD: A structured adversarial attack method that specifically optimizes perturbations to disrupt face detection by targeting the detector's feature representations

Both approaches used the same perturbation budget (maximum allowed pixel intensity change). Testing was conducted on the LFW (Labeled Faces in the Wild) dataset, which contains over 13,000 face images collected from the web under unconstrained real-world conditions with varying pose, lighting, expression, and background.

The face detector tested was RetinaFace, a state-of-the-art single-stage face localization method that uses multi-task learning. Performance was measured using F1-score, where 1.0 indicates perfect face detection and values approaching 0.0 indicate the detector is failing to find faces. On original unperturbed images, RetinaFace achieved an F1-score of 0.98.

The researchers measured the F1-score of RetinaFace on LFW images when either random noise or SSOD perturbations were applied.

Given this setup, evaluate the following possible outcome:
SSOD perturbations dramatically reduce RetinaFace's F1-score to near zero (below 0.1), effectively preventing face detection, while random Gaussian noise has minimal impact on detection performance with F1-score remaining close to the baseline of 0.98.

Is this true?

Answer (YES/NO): NO